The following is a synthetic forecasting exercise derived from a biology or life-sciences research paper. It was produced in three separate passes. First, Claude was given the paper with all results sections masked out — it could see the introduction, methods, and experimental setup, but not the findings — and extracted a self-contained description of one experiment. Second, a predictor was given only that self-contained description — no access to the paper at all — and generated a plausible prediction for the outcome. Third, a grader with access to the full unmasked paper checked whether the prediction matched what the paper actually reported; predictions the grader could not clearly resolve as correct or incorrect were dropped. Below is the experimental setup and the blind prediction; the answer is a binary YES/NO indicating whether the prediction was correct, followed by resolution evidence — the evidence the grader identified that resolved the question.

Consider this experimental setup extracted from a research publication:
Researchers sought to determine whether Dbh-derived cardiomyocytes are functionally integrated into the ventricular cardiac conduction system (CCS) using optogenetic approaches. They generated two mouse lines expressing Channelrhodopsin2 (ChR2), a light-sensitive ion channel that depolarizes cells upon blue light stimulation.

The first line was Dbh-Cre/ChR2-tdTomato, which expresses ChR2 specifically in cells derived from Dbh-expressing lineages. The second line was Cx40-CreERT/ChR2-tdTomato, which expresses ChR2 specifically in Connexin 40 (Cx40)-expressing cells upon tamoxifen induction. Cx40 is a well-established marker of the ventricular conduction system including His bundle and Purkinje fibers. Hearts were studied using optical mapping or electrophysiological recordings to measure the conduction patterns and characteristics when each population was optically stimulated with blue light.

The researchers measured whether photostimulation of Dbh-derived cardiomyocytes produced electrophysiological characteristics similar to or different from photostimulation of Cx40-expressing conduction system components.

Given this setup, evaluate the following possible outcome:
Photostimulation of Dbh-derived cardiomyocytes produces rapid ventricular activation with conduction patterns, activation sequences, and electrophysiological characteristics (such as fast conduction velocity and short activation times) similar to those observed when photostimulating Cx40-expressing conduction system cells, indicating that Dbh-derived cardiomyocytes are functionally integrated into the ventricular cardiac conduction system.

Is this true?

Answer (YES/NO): NO